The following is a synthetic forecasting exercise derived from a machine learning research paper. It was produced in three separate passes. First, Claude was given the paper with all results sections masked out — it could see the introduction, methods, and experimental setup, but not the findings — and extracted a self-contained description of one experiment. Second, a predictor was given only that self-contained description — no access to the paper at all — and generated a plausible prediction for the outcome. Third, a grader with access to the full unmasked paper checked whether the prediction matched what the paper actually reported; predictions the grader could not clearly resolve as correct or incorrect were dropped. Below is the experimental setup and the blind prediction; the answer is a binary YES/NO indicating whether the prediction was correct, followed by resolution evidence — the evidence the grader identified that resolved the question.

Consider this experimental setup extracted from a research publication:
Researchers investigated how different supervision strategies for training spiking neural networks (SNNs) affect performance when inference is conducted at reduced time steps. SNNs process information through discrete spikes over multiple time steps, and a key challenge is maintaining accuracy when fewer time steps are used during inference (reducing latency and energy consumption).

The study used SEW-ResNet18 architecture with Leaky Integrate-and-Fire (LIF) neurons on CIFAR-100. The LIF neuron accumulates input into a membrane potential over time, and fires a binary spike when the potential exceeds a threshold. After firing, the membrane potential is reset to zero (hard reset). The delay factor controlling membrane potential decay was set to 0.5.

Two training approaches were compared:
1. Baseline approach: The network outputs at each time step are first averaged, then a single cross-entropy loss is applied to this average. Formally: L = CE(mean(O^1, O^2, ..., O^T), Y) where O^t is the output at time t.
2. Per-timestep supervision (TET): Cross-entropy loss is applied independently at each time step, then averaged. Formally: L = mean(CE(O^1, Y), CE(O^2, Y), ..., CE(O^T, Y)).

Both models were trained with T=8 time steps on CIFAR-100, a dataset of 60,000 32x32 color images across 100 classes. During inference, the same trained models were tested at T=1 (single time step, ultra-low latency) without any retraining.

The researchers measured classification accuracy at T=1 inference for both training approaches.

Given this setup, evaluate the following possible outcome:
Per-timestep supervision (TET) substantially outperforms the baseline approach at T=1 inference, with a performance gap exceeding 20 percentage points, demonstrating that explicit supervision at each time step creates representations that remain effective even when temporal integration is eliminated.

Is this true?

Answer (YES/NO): YES